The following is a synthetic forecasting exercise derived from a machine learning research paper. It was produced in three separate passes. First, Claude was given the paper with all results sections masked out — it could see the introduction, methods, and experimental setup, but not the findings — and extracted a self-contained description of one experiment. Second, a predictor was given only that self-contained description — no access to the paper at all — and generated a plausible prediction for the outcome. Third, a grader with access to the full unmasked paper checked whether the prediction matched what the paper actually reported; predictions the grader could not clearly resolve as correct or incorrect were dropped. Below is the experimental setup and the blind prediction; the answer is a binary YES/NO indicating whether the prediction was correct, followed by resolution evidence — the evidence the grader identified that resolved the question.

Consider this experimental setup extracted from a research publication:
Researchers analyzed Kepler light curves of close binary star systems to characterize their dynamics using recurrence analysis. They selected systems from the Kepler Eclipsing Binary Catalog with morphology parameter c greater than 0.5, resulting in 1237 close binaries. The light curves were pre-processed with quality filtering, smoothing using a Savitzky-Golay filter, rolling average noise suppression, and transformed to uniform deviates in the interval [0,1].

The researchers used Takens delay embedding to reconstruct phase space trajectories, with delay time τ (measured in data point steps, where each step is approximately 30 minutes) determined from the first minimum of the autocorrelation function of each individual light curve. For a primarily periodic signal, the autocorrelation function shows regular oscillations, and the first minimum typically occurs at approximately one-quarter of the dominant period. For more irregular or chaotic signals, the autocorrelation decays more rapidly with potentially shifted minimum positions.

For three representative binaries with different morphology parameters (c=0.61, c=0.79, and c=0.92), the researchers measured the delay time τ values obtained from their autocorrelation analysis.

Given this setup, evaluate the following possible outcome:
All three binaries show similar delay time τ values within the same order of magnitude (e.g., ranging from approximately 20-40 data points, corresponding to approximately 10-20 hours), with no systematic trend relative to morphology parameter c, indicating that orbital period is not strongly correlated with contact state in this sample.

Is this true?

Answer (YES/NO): YES